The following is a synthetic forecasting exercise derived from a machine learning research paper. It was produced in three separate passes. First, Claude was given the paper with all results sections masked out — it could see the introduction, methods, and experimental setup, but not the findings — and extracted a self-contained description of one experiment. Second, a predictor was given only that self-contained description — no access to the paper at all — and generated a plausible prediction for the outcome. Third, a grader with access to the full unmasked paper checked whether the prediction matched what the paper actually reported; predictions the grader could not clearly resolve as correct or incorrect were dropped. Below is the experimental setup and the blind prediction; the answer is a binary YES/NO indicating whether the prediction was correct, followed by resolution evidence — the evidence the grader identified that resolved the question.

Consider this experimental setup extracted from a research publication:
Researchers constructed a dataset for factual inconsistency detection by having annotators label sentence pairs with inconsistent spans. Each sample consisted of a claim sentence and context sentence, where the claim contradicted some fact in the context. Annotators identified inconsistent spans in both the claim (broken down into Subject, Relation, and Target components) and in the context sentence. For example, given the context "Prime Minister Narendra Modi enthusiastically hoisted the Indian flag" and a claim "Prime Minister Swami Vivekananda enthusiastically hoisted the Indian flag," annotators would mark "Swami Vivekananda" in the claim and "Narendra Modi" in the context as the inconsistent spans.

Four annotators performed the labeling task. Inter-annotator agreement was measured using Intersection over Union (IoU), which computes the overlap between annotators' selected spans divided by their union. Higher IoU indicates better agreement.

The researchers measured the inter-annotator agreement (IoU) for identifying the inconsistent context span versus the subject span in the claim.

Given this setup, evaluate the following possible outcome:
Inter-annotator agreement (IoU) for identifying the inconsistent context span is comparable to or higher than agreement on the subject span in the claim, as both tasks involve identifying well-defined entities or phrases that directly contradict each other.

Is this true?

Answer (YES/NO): NO